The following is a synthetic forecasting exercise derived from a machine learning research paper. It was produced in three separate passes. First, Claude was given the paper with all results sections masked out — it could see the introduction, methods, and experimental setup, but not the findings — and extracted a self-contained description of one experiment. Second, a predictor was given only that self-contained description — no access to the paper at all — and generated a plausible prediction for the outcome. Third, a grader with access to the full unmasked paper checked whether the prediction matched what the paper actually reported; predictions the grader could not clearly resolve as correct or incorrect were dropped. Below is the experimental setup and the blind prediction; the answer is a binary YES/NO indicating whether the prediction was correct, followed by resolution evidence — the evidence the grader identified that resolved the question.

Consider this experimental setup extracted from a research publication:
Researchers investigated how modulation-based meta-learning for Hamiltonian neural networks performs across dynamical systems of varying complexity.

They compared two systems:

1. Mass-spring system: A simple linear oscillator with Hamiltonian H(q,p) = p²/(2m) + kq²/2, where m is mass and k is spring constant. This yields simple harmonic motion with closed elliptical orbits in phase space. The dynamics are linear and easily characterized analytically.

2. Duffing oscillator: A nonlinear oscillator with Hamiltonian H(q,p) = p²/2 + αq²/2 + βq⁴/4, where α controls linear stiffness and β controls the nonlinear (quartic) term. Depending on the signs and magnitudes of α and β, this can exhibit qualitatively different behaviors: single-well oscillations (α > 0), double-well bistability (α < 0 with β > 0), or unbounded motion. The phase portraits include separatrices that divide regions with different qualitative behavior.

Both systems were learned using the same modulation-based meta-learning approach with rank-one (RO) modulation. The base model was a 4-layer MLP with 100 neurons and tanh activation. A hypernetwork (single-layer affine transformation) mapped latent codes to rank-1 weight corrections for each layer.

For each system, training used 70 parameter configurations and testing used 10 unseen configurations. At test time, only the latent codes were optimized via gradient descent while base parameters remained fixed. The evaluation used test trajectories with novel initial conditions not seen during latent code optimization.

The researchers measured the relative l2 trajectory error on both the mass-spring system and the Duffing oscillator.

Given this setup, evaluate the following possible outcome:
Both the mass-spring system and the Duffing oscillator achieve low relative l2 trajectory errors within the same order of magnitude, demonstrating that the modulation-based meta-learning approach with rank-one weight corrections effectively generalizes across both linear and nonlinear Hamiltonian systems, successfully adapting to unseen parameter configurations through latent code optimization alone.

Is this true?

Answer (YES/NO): YES